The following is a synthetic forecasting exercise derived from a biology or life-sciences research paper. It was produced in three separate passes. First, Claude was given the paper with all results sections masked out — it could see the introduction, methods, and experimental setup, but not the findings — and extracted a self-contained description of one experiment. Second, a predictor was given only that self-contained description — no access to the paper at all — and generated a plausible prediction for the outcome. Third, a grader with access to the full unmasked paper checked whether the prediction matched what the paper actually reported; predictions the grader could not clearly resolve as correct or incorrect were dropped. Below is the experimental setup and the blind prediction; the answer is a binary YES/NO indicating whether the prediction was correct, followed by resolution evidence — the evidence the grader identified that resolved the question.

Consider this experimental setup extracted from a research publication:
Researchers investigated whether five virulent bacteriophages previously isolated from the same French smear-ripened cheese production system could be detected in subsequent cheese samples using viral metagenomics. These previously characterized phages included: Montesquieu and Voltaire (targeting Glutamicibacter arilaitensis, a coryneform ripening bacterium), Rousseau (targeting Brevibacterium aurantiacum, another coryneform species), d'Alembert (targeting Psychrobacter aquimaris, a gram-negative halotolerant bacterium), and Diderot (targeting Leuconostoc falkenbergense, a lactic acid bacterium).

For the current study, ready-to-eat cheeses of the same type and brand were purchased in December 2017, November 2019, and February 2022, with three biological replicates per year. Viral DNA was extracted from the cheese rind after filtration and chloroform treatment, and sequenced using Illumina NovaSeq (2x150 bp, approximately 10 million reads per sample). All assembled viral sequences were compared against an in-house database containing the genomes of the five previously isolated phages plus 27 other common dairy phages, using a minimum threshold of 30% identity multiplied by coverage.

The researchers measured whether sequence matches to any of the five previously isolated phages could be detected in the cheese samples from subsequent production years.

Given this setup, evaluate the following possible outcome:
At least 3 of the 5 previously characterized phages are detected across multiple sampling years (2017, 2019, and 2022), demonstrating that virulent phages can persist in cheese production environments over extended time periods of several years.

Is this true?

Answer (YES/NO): YES